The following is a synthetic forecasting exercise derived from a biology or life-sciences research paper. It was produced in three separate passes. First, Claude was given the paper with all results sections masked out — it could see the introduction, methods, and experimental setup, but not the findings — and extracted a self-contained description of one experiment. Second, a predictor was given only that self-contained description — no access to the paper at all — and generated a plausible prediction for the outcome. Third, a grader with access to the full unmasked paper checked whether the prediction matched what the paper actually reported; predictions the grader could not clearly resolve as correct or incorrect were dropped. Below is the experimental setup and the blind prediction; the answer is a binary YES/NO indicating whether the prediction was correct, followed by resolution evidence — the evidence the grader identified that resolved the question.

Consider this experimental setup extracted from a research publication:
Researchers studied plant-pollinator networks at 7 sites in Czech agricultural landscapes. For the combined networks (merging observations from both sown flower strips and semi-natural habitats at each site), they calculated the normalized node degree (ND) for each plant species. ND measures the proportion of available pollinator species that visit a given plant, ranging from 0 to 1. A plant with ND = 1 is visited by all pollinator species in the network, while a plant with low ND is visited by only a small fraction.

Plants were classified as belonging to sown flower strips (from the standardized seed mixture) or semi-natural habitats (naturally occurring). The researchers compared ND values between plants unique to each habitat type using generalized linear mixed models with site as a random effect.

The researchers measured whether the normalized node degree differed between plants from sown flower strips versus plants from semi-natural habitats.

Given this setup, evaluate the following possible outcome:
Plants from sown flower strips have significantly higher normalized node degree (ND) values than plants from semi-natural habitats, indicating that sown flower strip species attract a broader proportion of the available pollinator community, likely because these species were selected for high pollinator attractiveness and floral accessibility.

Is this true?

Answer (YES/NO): NO